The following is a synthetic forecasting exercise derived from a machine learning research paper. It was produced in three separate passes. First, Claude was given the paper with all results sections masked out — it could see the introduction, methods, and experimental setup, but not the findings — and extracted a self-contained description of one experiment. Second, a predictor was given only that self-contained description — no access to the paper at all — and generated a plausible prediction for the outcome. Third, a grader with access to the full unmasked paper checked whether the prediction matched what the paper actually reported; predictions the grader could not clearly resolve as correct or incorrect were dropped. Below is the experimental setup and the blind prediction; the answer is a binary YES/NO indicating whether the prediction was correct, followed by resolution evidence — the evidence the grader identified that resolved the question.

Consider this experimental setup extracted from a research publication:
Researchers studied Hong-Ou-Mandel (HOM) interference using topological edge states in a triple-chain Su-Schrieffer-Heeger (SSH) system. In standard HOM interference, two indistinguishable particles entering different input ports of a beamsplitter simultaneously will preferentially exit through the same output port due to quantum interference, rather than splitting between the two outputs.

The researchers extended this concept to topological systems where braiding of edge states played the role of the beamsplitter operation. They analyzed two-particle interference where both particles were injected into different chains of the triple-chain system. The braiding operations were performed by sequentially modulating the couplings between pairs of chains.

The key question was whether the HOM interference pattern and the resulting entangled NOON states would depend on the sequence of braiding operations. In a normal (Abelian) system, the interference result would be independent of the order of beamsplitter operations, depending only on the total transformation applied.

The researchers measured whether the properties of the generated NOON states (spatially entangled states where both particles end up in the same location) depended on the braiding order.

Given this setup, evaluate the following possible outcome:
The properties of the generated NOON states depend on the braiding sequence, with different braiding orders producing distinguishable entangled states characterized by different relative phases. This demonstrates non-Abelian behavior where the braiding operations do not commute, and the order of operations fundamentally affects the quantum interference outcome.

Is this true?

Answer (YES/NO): NO